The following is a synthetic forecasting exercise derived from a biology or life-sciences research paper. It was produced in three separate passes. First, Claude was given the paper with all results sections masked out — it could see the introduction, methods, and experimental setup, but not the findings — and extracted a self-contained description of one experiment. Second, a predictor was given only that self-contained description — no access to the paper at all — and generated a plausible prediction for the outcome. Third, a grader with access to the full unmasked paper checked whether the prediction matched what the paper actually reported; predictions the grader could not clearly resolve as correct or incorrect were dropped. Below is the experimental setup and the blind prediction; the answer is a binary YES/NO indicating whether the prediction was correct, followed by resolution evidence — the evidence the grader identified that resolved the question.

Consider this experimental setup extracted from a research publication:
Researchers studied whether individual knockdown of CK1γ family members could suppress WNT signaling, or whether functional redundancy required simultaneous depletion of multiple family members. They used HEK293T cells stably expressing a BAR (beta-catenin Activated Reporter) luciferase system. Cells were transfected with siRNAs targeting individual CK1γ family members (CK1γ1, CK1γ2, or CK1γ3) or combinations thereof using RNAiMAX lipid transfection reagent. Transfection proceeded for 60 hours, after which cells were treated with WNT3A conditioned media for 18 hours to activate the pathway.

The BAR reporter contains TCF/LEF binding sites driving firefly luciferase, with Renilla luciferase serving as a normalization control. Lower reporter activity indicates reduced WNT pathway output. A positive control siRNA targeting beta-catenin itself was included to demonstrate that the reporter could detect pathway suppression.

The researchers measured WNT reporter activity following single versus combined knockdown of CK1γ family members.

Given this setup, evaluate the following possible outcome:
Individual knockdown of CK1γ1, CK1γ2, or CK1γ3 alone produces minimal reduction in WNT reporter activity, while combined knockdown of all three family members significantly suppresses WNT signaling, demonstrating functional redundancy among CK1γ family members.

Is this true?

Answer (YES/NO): YES